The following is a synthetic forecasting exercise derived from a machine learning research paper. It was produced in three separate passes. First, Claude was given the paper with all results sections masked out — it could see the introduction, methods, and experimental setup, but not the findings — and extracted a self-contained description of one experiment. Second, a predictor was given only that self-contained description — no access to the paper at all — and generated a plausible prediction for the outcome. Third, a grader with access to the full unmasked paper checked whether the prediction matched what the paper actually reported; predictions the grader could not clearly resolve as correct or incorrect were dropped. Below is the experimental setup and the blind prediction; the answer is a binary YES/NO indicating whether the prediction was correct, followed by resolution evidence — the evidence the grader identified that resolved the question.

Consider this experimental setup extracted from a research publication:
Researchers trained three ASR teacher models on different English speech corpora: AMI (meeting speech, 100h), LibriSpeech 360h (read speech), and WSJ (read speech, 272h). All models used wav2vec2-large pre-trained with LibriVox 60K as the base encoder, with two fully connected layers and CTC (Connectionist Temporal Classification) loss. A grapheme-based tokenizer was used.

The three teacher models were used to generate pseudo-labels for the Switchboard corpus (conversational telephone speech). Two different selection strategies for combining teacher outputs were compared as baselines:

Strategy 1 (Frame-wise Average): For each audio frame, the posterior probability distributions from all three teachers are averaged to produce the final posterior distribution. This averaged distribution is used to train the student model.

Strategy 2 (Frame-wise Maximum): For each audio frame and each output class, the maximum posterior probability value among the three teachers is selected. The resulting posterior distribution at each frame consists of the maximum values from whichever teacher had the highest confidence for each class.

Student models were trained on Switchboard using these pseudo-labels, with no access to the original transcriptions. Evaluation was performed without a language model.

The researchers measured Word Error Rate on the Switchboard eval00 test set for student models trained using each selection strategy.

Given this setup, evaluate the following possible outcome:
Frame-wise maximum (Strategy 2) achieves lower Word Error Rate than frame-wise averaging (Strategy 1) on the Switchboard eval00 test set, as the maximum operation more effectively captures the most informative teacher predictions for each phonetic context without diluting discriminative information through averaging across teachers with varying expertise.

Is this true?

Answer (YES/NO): YES